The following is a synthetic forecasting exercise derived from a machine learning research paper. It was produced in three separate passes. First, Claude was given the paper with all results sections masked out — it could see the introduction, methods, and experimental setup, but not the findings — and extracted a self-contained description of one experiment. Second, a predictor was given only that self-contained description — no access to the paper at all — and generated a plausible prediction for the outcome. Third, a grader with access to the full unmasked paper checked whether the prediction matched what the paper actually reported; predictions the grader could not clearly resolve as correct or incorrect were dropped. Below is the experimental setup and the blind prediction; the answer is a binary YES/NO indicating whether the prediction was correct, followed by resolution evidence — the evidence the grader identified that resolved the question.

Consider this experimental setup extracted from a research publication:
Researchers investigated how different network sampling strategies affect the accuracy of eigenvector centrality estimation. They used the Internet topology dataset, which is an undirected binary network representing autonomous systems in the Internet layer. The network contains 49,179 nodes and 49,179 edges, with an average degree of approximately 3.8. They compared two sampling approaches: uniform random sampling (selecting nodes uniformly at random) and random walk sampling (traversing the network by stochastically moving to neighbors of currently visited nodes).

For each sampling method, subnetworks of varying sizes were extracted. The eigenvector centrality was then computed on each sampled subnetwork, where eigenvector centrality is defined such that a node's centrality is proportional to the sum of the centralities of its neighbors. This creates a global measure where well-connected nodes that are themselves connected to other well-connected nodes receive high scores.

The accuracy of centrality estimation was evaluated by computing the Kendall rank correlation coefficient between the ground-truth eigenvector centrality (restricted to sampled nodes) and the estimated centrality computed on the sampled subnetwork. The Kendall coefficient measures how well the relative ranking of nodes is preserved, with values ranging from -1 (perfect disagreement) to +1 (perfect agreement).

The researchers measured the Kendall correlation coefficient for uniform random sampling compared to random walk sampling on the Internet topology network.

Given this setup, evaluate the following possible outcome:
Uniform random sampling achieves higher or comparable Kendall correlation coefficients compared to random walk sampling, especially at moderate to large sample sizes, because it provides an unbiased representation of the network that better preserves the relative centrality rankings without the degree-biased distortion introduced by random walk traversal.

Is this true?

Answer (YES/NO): NO